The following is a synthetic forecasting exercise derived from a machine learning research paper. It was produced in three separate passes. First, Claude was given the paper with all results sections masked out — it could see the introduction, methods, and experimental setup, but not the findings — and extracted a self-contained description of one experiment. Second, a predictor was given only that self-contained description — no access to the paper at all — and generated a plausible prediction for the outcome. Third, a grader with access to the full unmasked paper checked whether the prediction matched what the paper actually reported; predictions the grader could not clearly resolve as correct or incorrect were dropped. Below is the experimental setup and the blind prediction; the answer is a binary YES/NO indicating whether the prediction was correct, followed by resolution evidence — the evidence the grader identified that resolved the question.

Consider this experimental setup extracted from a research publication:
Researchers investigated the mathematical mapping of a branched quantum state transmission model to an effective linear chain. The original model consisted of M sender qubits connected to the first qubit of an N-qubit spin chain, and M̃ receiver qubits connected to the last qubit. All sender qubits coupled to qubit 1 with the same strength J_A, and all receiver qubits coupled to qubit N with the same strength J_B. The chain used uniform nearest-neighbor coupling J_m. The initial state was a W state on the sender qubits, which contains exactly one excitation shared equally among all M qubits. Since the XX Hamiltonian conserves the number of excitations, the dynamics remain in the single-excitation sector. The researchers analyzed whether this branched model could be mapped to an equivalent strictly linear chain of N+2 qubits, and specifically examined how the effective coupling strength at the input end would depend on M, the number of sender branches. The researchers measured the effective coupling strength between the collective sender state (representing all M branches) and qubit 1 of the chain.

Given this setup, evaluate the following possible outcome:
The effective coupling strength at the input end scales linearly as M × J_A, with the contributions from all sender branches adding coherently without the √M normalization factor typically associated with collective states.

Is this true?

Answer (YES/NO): NO